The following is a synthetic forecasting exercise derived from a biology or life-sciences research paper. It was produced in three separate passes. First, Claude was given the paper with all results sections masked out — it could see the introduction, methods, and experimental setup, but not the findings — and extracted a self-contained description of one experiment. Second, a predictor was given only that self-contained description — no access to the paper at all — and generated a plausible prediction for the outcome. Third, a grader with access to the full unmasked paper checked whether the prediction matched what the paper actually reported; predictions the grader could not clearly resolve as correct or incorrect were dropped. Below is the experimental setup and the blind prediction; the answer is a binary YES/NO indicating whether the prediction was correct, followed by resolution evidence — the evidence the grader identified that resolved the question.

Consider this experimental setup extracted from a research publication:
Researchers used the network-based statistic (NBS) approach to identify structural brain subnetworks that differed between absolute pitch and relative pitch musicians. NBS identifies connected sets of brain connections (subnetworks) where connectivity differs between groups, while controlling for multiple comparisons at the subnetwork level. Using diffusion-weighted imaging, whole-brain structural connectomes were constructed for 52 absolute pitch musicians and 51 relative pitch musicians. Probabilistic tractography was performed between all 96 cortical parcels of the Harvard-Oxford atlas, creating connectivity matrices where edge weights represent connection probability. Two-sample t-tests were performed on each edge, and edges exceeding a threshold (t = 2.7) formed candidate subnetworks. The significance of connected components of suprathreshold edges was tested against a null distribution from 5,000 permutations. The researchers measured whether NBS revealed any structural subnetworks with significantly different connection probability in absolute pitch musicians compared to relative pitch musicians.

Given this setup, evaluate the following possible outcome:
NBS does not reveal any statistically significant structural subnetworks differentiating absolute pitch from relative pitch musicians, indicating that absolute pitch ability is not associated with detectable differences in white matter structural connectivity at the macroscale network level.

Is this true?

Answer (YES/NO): YES